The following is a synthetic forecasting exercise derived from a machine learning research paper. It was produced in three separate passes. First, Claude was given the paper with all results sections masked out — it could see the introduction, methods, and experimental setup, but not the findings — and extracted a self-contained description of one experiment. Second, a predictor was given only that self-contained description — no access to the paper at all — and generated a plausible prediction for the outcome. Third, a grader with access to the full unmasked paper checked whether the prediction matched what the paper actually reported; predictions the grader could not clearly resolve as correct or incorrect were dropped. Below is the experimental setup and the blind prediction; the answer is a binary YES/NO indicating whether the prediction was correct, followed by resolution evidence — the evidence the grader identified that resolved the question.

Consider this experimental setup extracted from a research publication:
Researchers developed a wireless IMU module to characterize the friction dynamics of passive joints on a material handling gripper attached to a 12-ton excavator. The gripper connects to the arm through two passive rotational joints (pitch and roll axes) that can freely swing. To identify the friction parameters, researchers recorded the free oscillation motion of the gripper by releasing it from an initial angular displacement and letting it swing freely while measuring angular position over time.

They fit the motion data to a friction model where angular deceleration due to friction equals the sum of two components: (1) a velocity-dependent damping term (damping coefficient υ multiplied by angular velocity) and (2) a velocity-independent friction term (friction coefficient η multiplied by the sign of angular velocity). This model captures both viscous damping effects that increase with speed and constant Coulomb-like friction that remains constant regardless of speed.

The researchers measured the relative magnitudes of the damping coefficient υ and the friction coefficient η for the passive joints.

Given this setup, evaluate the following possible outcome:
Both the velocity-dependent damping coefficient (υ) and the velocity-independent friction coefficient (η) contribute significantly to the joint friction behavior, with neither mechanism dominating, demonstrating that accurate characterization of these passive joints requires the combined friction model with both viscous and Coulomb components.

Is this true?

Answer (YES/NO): NO